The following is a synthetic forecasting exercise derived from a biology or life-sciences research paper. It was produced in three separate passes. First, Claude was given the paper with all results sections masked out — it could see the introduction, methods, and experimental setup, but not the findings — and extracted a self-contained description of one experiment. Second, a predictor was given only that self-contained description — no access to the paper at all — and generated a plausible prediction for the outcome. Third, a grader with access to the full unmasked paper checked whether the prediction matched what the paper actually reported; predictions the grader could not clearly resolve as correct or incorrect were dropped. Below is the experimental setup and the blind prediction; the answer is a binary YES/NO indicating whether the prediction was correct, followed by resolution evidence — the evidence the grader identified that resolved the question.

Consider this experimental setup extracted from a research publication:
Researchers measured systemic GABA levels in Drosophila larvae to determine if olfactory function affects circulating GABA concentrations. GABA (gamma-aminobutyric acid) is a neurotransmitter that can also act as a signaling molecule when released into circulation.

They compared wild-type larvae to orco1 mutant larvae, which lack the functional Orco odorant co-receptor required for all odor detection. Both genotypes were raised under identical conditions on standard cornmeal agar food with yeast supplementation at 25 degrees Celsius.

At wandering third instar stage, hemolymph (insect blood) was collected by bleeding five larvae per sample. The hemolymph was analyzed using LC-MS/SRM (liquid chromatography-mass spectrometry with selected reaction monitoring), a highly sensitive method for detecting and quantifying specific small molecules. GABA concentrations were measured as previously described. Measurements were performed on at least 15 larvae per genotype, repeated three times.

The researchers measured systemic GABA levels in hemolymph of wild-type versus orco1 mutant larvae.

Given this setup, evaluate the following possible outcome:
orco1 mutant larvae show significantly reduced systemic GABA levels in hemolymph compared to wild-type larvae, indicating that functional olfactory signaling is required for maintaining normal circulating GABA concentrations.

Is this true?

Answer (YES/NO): YES